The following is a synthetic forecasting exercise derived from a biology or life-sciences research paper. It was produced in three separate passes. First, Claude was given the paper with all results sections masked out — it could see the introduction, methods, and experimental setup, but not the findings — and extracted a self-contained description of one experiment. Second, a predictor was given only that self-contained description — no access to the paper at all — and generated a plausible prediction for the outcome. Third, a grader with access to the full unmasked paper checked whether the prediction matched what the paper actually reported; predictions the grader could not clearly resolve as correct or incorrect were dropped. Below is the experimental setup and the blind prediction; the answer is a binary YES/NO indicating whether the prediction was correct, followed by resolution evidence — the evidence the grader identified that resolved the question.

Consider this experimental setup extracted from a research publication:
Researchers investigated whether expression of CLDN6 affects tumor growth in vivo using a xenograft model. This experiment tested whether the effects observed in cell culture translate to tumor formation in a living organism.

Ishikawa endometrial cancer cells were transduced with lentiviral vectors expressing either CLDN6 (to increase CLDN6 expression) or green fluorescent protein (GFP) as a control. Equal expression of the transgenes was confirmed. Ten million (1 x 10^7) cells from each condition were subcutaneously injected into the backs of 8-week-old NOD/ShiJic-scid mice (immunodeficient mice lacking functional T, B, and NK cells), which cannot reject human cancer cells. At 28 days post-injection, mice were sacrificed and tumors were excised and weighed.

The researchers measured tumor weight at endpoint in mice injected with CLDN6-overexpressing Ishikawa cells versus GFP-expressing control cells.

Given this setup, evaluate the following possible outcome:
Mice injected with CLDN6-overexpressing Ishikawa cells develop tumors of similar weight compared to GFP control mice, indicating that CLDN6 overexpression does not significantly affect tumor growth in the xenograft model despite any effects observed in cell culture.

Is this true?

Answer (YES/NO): NO